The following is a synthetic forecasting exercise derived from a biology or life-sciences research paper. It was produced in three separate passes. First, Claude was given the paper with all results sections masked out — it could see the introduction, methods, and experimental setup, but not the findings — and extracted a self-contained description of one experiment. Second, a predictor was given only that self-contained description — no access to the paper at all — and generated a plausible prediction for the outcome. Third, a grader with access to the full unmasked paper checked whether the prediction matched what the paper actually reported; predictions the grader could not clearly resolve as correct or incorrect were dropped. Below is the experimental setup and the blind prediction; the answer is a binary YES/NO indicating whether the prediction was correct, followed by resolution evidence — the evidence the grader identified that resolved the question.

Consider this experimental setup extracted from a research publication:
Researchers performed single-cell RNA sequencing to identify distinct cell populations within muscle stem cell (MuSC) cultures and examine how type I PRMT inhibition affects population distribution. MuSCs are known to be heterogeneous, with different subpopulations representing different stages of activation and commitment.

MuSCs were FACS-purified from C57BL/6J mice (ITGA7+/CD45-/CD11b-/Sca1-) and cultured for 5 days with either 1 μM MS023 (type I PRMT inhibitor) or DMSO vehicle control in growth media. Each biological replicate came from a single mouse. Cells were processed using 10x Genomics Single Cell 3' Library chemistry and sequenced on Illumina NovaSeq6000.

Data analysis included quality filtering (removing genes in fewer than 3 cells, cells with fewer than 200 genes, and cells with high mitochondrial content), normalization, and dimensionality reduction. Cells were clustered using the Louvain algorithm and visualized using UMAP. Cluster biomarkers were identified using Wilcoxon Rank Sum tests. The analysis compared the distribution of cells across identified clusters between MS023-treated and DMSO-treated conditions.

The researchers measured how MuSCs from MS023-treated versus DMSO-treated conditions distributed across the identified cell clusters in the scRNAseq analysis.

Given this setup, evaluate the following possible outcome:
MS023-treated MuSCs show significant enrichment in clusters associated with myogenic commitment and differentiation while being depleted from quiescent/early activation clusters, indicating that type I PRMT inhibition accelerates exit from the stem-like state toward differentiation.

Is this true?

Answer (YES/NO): NO